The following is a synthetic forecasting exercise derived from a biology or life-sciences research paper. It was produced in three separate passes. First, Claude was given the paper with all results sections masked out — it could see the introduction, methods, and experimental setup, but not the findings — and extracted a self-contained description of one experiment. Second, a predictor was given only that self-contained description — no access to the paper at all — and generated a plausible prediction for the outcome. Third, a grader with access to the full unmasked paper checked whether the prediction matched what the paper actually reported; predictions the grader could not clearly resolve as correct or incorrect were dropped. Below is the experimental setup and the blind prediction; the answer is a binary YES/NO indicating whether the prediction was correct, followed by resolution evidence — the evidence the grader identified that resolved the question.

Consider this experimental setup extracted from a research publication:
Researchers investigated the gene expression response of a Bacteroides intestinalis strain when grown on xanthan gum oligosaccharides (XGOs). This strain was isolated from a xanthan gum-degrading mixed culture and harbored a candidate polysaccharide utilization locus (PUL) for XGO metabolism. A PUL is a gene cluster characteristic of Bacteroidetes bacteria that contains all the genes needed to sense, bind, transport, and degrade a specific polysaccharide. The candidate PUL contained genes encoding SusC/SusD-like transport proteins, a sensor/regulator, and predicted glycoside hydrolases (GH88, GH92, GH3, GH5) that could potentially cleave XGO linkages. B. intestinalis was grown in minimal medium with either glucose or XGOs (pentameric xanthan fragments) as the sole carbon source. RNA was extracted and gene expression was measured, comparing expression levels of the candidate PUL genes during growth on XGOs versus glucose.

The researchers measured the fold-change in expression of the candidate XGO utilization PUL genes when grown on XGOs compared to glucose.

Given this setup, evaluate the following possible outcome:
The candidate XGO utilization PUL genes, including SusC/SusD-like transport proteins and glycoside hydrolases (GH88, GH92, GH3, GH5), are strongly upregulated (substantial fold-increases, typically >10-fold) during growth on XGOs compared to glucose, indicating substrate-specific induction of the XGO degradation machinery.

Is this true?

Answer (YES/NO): YES